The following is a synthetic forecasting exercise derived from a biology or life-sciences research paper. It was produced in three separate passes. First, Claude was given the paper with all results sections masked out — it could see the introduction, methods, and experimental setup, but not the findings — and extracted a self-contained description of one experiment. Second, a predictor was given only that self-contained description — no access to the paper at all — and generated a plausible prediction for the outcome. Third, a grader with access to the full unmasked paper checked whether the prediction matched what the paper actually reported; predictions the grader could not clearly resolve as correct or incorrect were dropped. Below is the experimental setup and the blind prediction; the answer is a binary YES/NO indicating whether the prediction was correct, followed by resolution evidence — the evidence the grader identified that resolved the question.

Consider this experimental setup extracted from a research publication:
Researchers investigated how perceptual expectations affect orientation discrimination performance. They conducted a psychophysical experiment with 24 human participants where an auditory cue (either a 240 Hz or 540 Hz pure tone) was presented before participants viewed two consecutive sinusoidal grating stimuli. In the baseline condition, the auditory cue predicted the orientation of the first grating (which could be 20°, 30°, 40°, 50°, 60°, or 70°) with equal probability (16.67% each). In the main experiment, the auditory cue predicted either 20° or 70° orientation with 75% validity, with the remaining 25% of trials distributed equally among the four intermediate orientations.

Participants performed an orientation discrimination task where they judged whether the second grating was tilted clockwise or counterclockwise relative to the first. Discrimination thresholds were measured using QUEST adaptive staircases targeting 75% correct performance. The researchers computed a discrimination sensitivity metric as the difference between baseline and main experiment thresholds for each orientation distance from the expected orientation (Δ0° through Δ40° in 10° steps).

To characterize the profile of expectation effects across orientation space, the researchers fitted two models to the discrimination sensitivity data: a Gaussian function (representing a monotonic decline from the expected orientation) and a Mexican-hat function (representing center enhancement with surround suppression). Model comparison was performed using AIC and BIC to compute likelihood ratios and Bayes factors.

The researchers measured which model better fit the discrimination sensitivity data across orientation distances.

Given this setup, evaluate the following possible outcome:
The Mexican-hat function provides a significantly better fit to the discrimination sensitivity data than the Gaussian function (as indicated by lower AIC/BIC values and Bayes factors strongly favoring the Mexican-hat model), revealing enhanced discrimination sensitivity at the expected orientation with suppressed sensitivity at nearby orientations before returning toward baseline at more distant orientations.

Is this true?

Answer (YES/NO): YES